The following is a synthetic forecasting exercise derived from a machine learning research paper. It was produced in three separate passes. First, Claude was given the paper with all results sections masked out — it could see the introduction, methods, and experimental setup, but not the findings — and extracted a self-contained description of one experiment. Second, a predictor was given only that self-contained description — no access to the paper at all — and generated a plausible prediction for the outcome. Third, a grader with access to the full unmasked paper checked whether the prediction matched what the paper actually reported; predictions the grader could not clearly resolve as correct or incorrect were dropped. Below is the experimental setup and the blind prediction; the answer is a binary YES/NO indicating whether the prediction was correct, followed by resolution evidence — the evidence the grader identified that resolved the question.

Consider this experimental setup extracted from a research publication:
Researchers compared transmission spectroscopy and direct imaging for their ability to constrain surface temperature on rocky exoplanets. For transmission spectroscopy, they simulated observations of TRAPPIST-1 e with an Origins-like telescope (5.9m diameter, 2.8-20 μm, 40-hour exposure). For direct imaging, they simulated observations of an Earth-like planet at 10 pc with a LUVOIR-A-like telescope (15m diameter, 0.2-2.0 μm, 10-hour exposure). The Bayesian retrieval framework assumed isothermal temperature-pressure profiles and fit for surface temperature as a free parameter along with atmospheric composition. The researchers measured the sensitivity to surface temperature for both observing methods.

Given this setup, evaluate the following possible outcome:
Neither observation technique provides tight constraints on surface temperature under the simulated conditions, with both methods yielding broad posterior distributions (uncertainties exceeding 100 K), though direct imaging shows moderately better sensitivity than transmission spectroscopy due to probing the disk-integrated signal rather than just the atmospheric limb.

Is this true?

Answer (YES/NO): NO